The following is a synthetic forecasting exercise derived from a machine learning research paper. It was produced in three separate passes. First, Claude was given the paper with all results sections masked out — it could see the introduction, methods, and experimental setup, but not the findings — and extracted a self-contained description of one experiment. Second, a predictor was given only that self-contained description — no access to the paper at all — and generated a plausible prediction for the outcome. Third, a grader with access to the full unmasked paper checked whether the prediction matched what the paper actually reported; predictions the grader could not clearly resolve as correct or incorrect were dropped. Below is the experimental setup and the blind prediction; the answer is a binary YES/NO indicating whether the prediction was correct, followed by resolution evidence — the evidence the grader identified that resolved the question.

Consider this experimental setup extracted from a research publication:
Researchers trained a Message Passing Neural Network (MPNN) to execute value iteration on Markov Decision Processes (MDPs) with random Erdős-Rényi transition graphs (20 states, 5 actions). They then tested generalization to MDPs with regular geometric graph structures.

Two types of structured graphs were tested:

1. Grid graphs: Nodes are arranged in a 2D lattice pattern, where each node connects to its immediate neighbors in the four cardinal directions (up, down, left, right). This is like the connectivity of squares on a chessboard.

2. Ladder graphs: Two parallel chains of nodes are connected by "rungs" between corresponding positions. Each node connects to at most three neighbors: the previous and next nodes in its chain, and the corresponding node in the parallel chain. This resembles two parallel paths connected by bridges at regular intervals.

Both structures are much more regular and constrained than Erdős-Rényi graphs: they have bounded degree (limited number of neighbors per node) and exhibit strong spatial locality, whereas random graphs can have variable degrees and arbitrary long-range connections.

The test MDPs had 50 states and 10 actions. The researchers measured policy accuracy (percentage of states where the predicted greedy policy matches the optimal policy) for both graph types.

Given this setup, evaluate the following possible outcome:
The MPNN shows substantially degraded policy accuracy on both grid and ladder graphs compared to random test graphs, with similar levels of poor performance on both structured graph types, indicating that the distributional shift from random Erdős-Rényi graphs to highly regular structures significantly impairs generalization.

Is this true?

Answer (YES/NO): NO